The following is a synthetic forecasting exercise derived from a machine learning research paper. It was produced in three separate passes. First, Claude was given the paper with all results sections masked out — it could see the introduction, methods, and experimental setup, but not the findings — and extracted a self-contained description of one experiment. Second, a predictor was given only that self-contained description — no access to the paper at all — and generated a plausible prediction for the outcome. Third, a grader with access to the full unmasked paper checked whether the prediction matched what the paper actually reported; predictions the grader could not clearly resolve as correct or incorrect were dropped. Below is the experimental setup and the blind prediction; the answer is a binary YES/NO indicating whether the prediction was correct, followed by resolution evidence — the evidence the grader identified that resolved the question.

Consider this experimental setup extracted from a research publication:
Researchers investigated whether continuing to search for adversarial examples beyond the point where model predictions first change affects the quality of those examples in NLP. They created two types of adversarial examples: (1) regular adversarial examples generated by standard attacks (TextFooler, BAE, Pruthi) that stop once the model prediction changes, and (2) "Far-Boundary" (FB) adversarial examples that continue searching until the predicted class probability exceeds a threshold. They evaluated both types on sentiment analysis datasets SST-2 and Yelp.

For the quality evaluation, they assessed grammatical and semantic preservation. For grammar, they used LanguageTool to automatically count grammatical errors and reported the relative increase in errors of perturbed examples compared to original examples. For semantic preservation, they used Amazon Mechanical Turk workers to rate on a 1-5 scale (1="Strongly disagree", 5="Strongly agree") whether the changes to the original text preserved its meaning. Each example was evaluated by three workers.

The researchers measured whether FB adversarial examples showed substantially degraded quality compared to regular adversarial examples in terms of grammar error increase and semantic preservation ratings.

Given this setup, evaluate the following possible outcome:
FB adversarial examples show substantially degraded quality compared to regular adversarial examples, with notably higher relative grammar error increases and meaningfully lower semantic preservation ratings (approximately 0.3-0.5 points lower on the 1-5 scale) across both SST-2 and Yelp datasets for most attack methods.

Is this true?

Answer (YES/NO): NO